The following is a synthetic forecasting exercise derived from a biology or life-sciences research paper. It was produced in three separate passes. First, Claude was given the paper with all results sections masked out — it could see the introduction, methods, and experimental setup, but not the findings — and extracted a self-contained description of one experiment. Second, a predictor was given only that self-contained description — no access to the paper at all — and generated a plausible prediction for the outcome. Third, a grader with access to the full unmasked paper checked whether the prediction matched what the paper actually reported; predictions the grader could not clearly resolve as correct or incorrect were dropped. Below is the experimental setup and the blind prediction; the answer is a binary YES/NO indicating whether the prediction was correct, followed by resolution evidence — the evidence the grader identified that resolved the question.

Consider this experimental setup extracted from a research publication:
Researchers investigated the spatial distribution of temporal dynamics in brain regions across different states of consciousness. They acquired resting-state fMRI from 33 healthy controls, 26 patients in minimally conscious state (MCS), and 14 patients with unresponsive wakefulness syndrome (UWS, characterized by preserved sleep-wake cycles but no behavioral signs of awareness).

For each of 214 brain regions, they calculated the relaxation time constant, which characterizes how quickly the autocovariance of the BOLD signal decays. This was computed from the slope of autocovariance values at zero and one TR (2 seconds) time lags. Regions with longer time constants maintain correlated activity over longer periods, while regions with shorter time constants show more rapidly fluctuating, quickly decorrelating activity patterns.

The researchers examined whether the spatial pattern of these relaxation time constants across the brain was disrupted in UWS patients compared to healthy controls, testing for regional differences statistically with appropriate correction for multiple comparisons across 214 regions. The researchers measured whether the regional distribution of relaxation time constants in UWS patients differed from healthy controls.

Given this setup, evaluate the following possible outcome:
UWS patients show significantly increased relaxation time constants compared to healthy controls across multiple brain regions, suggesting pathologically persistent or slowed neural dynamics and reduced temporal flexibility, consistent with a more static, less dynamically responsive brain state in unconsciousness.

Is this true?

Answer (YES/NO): NO